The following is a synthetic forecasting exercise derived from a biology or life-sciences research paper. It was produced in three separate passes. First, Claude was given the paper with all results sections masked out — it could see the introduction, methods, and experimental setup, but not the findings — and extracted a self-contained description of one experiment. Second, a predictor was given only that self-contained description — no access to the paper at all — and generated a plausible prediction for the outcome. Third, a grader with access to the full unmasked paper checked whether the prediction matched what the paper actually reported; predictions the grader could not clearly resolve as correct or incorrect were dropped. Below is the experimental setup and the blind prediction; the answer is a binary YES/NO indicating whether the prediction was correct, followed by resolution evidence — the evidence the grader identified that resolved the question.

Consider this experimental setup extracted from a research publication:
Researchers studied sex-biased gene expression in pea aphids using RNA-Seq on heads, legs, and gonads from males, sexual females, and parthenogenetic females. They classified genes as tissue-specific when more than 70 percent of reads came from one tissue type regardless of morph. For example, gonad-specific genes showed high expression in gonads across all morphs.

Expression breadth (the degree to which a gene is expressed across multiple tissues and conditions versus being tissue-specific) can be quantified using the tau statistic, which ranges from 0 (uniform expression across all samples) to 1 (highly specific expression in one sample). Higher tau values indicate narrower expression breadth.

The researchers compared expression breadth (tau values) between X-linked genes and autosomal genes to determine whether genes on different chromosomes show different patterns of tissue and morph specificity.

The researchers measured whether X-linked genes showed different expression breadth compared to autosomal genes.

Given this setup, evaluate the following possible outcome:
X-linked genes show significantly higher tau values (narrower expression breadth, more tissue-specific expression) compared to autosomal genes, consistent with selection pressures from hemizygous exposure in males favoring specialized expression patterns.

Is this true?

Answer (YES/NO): YES